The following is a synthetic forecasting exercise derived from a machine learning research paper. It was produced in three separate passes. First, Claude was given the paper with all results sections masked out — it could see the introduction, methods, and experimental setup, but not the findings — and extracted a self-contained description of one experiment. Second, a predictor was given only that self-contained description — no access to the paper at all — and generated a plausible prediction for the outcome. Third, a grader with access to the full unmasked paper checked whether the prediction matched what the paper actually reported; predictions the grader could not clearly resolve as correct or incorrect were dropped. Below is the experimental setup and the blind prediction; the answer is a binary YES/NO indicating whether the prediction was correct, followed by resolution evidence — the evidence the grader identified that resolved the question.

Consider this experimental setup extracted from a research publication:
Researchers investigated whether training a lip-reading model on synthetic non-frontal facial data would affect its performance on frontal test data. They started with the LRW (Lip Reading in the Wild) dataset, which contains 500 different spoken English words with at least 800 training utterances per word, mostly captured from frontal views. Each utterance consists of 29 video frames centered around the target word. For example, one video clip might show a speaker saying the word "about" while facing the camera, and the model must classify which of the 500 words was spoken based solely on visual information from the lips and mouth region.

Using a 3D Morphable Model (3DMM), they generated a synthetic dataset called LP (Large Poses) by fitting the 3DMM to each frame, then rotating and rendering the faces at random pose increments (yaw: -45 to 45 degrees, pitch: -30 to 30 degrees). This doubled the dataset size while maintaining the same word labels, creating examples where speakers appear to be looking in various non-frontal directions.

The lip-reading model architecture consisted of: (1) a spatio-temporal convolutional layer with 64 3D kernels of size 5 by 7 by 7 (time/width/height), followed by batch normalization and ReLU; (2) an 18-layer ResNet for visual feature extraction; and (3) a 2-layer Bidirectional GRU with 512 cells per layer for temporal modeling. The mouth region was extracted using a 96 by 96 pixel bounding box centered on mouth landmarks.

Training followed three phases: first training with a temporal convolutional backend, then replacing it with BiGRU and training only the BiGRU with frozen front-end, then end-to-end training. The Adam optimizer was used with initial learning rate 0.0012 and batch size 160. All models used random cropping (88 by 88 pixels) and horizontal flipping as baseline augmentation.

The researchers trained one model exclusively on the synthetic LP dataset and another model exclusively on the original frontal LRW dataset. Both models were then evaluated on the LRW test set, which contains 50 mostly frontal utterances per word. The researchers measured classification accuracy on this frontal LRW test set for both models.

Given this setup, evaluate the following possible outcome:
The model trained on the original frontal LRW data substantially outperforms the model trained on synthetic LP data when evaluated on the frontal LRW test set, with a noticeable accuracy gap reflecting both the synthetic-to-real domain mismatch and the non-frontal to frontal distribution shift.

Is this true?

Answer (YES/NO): NO